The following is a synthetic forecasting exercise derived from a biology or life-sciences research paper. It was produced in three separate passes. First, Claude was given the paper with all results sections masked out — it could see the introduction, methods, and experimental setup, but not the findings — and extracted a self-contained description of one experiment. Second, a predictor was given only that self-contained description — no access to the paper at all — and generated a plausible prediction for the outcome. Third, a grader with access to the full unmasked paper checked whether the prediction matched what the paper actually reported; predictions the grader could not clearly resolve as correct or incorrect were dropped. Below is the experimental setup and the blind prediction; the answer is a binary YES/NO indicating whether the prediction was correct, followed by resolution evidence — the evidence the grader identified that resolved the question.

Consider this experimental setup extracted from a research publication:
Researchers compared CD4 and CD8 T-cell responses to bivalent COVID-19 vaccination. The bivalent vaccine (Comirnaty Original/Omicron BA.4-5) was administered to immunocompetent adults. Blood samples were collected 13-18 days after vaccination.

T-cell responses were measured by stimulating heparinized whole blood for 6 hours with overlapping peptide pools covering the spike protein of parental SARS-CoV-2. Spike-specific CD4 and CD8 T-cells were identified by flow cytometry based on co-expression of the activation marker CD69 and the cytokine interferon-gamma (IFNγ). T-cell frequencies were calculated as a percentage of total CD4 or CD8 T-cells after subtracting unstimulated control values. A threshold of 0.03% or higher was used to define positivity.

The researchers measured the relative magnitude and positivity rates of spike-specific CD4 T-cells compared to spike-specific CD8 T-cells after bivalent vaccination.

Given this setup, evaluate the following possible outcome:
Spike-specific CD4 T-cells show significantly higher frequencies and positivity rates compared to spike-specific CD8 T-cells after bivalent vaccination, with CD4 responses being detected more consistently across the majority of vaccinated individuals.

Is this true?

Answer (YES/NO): NO